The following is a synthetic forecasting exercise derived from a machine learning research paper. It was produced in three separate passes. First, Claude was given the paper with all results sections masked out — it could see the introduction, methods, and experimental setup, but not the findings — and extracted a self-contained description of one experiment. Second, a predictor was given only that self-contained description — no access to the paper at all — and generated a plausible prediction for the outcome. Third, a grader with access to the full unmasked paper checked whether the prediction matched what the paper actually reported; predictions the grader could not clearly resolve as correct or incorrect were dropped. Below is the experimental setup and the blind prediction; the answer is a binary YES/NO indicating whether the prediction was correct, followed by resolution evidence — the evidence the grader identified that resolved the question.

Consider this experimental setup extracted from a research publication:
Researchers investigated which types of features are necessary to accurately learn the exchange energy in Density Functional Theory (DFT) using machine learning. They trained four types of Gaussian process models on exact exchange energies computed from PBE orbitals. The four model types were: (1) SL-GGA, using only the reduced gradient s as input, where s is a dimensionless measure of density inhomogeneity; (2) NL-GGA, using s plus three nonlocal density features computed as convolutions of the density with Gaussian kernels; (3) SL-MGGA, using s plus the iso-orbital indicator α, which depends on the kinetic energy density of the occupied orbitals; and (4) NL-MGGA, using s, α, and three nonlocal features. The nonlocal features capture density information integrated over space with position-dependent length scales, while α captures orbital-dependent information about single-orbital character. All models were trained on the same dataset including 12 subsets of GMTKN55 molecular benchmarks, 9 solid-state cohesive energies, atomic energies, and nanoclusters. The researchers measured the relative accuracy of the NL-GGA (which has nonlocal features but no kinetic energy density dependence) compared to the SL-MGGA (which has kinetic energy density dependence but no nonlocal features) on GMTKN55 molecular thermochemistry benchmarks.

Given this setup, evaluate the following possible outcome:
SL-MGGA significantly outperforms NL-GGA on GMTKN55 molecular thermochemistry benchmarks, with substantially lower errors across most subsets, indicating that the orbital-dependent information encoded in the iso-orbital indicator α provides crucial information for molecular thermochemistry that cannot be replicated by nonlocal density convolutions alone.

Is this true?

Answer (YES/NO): YES